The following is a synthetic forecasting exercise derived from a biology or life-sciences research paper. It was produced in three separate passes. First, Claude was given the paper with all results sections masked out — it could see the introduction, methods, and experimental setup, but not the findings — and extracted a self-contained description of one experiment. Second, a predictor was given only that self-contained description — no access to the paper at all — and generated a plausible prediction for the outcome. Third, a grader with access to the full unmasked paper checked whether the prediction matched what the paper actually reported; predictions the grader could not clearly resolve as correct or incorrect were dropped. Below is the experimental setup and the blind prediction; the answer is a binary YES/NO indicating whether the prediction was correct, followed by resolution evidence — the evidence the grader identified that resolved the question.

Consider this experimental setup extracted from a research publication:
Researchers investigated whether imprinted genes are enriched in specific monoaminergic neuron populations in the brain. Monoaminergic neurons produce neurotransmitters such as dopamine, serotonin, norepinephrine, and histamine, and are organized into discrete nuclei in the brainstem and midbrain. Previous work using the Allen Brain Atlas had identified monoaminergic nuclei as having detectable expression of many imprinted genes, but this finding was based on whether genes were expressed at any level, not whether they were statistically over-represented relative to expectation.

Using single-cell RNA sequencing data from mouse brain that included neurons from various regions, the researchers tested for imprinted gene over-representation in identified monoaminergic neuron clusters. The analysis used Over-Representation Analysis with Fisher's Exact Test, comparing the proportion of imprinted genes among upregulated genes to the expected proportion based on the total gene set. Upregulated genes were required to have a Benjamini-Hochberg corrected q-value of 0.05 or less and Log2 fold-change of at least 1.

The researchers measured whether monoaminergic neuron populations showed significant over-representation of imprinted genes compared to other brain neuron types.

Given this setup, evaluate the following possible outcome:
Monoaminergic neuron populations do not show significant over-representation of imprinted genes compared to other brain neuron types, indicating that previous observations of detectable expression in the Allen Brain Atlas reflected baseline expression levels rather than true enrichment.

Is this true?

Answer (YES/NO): NO